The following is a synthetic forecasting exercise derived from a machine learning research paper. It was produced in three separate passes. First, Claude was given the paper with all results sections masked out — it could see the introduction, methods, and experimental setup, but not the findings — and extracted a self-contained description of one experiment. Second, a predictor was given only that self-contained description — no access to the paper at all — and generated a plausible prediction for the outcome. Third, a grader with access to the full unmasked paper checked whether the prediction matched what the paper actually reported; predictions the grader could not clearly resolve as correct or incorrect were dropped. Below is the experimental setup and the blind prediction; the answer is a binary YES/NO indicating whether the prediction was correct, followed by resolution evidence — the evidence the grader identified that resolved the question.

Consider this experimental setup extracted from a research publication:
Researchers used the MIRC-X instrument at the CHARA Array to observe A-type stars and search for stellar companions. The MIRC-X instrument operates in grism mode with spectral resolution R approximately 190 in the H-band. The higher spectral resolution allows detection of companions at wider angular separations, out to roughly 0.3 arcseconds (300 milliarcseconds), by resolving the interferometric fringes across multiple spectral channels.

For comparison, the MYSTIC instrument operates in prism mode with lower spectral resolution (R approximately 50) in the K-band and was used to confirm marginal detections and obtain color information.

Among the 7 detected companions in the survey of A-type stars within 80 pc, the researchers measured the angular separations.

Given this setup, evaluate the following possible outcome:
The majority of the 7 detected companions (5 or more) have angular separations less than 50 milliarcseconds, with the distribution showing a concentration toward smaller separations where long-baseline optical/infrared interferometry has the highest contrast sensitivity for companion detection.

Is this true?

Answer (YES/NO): NO